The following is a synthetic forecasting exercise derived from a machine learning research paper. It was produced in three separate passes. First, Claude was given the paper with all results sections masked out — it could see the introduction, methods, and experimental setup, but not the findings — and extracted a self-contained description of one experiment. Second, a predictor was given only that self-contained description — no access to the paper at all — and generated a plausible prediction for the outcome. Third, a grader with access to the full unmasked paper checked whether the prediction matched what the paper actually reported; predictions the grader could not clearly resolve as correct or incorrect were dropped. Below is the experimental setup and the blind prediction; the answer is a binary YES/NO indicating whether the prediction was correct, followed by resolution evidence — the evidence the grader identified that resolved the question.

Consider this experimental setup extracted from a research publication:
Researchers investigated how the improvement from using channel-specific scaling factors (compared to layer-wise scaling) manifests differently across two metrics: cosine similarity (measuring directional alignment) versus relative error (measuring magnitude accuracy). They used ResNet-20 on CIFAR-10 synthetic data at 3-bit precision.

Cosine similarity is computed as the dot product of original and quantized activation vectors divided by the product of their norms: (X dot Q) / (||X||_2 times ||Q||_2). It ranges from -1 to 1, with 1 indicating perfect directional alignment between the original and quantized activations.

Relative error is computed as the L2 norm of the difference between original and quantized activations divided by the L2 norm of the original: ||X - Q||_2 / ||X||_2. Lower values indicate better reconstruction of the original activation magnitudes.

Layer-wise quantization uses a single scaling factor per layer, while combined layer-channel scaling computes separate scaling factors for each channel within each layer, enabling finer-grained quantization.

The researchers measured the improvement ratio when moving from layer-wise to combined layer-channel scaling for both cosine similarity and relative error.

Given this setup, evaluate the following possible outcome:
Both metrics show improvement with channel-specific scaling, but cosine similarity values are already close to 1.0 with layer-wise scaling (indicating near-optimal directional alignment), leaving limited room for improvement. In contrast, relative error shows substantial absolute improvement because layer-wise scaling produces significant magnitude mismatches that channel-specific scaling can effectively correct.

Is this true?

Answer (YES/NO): NO